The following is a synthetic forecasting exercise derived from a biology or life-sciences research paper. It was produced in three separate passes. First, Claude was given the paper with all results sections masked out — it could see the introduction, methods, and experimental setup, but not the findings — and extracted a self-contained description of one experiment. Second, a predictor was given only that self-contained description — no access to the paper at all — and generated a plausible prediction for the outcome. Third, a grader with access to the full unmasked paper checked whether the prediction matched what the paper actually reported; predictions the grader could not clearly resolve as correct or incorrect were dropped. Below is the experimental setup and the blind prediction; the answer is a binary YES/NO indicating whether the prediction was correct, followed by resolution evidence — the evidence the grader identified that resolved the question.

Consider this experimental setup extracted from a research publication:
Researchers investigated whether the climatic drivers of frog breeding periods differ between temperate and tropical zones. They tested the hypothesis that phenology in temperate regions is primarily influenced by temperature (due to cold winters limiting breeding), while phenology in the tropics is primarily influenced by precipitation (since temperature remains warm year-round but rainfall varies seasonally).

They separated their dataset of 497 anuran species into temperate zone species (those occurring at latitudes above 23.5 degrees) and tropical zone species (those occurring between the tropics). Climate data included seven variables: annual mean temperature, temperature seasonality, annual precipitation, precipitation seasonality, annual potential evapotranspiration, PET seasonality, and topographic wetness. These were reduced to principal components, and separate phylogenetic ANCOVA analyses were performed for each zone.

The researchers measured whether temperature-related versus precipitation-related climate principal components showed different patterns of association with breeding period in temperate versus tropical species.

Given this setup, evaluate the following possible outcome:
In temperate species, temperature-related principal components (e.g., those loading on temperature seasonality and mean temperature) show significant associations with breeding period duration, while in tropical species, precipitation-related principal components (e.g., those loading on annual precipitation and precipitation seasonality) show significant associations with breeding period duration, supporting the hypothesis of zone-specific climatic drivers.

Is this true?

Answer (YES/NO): NO